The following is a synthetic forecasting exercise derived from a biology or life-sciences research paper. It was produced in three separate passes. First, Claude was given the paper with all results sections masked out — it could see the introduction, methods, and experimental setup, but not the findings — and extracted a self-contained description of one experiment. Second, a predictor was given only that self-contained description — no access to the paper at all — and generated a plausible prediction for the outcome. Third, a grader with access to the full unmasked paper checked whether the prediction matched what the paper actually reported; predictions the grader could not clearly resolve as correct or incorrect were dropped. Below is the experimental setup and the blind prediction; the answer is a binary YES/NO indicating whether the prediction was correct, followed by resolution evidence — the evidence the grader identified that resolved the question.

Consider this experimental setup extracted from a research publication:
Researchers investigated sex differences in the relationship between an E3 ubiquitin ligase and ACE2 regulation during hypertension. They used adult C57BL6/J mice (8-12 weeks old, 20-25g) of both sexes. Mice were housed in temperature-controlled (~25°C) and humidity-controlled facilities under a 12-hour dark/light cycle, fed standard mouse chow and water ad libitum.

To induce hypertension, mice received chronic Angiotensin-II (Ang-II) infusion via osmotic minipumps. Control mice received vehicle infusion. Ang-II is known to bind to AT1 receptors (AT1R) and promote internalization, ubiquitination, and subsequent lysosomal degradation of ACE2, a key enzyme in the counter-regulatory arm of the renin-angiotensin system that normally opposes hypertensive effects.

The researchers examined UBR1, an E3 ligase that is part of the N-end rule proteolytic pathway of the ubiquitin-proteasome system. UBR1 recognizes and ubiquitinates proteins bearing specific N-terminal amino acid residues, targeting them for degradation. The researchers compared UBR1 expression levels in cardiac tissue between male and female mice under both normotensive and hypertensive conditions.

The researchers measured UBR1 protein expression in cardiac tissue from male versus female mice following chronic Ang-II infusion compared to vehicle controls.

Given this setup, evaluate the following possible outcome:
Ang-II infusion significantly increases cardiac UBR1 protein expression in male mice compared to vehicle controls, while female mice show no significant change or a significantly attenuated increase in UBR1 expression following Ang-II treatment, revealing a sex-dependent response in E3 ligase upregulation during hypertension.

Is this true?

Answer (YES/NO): YES